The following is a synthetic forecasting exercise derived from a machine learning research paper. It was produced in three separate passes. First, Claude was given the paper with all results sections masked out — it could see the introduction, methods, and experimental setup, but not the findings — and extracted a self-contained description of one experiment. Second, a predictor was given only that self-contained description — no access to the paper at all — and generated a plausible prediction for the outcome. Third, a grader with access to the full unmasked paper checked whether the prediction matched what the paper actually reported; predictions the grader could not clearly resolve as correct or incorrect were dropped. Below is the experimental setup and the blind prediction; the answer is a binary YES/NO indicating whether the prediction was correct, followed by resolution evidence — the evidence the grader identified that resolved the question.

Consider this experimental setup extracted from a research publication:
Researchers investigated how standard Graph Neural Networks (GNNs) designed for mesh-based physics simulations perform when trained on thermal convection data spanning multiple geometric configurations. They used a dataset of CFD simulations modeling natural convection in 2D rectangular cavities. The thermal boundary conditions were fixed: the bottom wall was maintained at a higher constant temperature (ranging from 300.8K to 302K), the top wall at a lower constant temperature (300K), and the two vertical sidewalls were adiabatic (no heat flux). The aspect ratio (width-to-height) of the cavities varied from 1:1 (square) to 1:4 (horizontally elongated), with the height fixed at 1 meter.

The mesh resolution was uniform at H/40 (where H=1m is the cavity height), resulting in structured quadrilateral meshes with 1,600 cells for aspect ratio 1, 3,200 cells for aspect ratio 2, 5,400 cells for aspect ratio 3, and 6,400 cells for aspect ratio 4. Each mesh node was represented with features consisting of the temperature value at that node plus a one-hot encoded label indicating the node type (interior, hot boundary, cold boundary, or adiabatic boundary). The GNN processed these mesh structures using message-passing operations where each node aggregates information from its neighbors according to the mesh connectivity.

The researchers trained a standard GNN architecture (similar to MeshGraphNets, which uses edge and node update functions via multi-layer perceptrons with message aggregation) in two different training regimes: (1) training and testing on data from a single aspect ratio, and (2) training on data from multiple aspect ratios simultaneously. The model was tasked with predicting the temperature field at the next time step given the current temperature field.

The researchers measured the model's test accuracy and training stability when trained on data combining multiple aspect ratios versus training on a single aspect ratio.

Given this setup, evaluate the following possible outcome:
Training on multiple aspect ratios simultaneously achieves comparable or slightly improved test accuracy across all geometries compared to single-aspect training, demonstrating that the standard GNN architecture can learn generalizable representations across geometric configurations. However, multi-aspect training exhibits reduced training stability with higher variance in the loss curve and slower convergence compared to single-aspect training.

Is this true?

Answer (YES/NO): NO